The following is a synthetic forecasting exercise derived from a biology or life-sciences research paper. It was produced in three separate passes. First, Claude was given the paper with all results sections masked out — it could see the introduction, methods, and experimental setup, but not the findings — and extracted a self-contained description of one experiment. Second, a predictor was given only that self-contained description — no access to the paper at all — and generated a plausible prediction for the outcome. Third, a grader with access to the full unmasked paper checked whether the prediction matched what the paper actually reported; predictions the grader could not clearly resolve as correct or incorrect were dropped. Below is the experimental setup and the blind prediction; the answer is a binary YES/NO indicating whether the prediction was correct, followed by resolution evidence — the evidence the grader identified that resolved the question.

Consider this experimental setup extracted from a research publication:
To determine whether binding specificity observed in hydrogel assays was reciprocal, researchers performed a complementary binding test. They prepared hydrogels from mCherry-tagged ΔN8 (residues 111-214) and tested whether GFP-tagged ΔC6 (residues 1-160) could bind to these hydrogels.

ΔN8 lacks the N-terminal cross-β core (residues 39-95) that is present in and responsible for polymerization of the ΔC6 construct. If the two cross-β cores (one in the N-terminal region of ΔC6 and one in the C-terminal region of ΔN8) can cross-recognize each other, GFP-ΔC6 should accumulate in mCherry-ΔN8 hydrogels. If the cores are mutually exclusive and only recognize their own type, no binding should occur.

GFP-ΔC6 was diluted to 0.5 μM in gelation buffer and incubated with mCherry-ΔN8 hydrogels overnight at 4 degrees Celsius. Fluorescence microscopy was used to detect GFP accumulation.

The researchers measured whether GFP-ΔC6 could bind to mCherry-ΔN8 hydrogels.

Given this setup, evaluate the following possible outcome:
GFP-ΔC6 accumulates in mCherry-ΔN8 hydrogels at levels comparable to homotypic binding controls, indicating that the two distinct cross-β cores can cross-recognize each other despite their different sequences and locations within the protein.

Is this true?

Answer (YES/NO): NO